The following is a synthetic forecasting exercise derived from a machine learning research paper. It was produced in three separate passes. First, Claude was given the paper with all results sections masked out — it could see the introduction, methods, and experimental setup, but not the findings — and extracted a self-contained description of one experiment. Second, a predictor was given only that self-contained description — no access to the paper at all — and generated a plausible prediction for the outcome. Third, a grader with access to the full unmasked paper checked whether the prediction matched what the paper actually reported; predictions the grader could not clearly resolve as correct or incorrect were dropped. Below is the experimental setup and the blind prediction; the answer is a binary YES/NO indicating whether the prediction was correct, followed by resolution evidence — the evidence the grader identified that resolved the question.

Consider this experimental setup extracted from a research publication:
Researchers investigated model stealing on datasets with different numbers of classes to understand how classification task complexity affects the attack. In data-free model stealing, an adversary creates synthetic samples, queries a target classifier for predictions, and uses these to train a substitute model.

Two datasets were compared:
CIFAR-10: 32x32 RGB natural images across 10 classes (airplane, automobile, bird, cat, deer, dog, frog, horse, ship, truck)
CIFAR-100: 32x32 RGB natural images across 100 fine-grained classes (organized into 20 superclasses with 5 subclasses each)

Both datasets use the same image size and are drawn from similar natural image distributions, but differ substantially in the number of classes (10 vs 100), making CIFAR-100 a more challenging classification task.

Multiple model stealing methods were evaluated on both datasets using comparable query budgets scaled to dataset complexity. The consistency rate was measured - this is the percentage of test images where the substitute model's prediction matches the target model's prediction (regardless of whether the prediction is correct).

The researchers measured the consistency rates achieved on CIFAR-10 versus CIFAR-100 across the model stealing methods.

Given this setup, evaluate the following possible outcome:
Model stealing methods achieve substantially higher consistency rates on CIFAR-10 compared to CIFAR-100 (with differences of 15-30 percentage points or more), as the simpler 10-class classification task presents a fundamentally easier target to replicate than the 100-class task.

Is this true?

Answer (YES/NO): NO